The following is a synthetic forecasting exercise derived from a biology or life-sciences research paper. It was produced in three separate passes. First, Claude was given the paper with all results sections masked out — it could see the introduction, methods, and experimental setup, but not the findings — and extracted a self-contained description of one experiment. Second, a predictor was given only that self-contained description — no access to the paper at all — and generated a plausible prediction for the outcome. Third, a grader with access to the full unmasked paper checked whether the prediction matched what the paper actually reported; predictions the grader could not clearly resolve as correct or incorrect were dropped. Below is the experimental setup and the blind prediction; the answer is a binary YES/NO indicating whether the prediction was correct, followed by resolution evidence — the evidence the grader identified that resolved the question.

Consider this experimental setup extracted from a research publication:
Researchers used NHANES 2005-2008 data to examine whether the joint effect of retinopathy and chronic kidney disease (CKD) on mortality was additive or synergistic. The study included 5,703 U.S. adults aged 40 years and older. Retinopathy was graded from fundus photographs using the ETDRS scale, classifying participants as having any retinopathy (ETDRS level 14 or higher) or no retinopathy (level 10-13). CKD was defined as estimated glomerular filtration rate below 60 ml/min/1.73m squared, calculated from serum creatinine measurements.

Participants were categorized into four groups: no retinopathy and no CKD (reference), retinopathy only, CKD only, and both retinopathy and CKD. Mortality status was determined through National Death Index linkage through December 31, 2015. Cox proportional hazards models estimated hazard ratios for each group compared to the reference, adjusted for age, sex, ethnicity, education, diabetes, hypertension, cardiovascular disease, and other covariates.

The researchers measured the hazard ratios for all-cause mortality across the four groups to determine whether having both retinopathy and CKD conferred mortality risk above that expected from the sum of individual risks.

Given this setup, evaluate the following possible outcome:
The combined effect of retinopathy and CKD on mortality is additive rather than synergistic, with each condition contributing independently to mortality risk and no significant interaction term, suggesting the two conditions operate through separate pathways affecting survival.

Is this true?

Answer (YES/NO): YES